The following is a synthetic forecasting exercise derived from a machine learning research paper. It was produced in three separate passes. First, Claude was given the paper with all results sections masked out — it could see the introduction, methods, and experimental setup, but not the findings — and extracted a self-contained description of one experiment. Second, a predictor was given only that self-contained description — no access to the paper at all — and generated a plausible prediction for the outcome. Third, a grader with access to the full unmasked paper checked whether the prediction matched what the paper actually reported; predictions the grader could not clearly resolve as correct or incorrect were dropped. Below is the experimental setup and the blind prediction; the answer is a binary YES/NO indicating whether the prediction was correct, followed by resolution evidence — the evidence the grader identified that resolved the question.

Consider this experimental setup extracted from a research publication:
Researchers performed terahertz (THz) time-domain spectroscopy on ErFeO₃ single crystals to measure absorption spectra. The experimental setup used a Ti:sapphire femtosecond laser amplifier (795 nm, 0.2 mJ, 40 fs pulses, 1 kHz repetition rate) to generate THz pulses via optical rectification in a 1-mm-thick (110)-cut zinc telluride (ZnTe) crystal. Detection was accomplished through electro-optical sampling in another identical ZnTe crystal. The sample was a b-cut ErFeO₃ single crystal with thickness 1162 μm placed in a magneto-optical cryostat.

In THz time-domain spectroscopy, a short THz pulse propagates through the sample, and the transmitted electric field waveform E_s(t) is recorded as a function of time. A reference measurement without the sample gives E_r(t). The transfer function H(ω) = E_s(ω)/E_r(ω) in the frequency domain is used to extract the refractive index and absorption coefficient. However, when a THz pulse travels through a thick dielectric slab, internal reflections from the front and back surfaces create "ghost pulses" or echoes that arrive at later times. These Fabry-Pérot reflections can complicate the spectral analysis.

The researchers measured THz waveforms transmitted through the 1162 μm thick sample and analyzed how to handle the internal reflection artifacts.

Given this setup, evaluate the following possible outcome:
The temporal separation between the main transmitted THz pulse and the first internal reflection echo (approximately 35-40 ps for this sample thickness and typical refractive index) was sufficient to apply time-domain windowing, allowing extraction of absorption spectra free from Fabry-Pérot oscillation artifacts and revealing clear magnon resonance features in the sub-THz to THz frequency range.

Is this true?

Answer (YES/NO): YES